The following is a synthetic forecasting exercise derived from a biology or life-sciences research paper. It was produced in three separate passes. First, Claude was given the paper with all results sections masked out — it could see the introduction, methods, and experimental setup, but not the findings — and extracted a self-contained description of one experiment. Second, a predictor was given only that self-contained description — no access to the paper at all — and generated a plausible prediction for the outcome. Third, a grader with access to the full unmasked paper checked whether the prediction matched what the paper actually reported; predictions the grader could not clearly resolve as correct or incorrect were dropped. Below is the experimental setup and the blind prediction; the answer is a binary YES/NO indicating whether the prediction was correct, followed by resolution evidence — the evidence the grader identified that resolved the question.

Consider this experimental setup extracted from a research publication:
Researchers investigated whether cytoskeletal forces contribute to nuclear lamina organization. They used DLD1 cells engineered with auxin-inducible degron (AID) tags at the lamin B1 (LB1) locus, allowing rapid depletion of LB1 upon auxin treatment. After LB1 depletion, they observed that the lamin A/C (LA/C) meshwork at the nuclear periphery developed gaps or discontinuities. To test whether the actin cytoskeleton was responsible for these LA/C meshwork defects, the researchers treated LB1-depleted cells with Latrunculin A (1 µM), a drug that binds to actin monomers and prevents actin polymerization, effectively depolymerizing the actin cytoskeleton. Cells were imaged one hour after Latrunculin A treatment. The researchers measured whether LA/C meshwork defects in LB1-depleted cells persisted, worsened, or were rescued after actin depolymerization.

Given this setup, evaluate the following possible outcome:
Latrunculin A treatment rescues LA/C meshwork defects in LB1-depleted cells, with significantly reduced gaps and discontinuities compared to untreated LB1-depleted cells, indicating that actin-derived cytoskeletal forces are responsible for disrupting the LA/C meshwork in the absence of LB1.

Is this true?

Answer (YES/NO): YES